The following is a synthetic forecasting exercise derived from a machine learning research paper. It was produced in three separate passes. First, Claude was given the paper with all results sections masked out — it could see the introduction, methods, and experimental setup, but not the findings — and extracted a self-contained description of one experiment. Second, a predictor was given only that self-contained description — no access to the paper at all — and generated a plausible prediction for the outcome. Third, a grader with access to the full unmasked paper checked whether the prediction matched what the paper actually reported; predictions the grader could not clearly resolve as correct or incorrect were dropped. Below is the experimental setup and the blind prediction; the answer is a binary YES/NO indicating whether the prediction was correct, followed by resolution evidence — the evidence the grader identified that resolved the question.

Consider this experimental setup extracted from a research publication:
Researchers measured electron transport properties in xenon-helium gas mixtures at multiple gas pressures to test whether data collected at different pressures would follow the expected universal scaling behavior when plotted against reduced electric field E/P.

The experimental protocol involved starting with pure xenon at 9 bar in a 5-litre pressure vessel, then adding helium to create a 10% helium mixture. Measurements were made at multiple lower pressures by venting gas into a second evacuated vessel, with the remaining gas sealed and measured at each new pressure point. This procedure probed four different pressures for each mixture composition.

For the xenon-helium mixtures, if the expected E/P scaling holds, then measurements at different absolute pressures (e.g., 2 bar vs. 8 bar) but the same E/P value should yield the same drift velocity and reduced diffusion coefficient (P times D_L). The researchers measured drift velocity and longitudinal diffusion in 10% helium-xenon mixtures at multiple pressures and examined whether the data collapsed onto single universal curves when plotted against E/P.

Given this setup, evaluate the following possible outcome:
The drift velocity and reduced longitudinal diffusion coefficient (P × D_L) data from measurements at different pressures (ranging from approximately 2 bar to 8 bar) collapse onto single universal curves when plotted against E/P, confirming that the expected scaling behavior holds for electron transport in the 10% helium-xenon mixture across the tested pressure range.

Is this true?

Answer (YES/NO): YES